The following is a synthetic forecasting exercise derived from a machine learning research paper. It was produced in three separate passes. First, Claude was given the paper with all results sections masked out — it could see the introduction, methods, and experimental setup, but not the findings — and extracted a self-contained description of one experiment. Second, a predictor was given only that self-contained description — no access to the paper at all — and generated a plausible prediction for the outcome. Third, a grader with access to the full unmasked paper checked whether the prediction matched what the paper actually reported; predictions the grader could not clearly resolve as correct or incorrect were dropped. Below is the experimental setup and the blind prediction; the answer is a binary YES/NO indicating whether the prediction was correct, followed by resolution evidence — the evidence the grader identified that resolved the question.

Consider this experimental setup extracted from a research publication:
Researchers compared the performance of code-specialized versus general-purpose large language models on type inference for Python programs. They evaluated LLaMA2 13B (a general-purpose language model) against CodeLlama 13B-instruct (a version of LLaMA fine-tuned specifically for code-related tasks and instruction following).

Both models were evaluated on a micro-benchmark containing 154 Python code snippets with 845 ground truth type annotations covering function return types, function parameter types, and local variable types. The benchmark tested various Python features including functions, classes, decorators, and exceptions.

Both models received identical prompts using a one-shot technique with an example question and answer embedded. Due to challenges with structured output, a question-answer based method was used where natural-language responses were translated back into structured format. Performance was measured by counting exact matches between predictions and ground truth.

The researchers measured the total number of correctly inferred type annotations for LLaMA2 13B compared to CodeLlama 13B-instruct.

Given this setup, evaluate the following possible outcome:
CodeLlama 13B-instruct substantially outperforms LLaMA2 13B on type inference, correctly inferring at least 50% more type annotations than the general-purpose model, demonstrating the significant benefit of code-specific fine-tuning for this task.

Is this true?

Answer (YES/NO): NO